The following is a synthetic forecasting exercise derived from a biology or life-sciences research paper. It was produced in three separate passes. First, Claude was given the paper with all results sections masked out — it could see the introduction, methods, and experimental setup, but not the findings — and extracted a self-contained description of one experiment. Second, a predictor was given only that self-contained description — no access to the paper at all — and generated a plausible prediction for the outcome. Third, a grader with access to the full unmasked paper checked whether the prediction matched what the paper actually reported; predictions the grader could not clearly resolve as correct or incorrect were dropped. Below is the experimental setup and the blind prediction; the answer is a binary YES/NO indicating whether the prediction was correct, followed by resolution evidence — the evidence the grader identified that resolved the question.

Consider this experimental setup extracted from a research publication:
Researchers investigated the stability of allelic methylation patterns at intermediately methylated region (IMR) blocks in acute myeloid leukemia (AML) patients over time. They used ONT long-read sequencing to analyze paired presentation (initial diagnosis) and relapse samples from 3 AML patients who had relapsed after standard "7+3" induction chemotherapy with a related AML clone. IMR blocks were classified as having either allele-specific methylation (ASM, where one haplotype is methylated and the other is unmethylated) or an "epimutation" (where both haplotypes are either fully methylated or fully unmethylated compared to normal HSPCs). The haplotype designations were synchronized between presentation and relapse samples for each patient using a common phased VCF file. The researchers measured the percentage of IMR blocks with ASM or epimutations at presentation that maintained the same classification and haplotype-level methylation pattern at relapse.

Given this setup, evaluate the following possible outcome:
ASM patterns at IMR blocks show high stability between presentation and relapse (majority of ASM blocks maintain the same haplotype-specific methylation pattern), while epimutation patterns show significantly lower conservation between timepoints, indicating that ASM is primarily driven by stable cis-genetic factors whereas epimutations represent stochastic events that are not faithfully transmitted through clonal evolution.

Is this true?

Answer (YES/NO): NO